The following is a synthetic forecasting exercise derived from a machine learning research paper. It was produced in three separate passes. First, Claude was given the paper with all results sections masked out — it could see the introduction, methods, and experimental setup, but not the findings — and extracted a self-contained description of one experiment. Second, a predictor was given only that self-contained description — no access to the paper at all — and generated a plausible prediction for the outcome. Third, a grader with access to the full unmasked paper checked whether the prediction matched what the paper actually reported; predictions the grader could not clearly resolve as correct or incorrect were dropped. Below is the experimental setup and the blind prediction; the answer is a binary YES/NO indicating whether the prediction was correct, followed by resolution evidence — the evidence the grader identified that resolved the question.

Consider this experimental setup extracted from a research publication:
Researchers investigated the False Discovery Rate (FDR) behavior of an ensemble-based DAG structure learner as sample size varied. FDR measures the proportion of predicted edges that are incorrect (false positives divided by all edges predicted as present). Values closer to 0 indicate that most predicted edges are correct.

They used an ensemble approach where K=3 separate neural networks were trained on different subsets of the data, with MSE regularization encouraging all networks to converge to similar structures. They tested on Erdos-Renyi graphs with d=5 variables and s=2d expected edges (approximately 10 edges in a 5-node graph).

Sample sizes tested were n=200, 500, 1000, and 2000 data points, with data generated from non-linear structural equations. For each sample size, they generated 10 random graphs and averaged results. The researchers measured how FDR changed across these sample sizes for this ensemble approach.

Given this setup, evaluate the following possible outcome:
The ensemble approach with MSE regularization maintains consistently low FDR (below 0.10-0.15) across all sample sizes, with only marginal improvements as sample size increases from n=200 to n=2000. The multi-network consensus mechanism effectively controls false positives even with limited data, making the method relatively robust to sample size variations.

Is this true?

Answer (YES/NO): NO